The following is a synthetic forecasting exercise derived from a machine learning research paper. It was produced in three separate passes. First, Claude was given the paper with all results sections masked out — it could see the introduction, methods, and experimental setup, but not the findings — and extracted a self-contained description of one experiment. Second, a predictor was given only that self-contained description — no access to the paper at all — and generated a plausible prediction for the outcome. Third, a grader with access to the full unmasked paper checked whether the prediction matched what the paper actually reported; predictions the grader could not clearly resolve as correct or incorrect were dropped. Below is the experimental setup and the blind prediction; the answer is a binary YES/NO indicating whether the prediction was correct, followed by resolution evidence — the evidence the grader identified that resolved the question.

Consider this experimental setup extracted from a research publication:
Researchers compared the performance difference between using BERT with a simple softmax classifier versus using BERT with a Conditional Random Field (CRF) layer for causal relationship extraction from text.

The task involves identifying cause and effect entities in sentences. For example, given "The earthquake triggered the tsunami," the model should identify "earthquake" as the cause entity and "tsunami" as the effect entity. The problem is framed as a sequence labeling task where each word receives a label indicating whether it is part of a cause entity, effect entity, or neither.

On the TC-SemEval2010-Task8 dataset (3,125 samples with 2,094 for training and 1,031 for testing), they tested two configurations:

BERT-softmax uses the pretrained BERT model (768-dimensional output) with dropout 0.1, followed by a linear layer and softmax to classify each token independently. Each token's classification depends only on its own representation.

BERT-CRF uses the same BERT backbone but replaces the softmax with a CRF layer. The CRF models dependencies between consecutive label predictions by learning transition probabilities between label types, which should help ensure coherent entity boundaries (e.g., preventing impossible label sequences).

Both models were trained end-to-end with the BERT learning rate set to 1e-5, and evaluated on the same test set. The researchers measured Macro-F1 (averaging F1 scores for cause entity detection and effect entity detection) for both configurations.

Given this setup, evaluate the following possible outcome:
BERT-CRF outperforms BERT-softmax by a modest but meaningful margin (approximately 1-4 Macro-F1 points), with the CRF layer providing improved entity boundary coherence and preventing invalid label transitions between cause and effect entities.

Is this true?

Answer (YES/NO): NO